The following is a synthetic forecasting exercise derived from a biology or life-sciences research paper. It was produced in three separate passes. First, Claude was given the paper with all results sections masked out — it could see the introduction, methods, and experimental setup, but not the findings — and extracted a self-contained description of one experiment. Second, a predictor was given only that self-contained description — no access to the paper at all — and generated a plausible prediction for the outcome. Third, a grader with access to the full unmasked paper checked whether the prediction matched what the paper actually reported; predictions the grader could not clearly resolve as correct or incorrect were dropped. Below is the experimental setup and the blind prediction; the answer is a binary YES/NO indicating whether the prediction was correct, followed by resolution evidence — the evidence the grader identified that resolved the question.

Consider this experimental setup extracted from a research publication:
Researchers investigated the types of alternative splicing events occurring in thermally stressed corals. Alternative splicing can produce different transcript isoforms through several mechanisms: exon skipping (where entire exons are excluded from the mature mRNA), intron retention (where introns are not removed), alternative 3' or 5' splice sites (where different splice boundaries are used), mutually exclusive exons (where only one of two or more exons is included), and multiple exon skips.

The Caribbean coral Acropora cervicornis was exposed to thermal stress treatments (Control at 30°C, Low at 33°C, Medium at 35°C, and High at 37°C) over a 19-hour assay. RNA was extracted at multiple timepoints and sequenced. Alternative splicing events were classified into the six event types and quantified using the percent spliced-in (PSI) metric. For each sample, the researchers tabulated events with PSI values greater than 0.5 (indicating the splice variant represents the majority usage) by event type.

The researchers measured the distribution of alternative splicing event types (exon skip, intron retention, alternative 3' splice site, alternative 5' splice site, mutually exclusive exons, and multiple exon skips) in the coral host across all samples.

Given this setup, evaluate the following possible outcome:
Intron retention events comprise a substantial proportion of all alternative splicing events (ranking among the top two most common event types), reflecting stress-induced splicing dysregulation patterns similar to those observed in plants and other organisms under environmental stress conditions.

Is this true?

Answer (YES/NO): YES